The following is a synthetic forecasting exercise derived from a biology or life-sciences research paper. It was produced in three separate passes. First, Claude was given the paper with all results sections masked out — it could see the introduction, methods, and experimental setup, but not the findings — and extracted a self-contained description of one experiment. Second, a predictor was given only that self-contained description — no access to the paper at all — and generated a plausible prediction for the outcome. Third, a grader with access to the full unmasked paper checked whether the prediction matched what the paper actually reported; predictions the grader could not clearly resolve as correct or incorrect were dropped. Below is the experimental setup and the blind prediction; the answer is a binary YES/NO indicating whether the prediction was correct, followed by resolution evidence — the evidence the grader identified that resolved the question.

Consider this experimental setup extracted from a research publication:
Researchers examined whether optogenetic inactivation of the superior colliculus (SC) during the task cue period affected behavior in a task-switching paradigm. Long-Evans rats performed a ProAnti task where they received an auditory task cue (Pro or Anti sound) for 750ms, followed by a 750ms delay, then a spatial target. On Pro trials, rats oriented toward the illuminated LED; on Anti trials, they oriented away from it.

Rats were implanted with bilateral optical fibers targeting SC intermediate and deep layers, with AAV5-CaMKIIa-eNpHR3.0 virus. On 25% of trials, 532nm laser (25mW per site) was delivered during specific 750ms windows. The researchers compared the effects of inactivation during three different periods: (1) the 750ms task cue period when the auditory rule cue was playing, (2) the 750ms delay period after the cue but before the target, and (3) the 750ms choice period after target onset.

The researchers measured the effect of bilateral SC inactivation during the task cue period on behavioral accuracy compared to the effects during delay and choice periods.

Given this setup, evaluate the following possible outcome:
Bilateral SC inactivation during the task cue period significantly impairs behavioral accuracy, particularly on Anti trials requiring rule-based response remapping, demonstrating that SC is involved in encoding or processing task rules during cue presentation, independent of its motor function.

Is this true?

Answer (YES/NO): NO